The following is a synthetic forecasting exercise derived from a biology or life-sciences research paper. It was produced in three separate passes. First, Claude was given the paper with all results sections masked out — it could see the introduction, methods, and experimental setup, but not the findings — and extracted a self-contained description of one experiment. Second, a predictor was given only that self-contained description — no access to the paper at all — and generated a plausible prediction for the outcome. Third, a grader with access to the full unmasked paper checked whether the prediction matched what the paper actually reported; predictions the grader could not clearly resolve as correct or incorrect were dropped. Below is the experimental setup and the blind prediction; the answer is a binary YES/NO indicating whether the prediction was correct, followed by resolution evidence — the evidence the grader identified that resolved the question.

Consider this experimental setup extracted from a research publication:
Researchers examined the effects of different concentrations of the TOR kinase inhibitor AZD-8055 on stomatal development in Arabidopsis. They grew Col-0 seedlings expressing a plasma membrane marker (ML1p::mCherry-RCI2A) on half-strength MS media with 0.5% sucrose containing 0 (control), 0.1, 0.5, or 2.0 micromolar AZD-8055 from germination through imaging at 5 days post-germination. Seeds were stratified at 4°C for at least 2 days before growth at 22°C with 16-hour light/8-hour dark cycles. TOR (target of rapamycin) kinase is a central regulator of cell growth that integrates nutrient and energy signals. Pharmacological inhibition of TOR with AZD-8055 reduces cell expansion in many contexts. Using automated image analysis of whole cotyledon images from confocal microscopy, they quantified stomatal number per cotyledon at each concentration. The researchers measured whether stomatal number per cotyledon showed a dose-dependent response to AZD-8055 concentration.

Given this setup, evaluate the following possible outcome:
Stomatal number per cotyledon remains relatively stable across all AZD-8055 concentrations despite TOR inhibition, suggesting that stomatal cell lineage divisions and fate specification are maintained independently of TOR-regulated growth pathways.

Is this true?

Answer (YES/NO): NO